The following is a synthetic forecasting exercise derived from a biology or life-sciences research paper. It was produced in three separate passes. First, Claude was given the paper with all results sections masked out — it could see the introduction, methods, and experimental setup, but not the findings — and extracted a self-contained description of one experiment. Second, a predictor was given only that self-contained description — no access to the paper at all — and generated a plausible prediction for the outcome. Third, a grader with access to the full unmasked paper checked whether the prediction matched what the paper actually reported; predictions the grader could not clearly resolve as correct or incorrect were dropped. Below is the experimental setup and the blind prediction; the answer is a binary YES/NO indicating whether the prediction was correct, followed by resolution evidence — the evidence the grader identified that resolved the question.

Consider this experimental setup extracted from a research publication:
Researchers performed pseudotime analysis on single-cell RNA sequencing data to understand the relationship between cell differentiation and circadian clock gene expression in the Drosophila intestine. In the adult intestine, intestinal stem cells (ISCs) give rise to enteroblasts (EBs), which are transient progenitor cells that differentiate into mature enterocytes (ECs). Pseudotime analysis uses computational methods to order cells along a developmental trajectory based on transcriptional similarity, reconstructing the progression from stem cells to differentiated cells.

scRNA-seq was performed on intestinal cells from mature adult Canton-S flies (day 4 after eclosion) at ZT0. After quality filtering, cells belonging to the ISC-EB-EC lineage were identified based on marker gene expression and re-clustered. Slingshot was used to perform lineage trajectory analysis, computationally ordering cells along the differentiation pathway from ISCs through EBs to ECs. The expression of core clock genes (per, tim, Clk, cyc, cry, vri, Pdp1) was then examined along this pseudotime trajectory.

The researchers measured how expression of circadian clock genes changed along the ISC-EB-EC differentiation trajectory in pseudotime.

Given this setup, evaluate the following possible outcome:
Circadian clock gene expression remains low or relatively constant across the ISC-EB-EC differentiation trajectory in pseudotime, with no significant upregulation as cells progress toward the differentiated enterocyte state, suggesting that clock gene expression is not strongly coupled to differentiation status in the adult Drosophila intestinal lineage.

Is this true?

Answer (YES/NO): NO